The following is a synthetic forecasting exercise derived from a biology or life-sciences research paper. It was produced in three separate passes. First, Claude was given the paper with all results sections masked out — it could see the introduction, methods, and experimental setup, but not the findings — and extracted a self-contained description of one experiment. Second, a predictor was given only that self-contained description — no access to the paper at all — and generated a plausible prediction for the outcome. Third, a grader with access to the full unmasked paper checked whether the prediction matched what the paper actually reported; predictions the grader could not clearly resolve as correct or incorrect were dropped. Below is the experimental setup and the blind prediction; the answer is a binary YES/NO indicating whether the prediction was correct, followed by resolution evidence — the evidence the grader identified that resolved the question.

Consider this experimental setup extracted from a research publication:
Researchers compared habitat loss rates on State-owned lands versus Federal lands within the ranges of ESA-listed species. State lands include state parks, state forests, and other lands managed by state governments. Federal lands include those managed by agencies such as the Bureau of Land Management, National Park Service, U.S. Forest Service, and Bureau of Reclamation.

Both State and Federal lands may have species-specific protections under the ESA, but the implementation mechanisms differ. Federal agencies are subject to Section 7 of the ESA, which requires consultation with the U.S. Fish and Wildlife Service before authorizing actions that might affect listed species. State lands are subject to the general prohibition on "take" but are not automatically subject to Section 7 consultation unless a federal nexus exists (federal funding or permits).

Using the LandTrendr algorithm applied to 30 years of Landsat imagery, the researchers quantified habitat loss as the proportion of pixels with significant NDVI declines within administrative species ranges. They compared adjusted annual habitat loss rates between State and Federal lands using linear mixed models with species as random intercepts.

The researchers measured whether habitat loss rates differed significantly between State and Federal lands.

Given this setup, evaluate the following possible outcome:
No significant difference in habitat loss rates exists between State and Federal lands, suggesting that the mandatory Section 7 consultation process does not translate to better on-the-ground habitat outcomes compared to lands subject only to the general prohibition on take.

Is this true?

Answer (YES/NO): NO